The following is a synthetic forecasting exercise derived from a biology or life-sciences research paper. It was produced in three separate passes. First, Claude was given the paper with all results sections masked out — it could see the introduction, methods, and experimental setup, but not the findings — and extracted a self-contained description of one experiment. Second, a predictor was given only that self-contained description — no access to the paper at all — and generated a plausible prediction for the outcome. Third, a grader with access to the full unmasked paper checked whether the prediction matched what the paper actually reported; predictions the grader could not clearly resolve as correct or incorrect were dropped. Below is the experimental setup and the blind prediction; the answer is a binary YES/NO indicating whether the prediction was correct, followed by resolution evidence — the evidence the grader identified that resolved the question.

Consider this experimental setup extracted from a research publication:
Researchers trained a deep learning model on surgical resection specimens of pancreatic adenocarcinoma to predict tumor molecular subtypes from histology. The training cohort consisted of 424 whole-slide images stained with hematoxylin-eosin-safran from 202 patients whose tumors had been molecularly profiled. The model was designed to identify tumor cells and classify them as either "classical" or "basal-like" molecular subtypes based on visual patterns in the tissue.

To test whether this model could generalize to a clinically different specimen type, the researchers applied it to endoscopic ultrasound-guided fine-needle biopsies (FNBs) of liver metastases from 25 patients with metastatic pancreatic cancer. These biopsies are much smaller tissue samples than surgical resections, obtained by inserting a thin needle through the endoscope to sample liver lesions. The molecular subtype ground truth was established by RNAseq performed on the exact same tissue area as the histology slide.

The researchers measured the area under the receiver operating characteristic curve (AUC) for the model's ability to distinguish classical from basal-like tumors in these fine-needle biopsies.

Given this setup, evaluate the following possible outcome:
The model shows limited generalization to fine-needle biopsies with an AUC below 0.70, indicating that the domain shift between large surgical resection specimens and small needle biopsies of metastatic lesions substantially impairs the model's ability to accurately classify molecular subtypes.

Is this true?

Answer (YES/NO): NO